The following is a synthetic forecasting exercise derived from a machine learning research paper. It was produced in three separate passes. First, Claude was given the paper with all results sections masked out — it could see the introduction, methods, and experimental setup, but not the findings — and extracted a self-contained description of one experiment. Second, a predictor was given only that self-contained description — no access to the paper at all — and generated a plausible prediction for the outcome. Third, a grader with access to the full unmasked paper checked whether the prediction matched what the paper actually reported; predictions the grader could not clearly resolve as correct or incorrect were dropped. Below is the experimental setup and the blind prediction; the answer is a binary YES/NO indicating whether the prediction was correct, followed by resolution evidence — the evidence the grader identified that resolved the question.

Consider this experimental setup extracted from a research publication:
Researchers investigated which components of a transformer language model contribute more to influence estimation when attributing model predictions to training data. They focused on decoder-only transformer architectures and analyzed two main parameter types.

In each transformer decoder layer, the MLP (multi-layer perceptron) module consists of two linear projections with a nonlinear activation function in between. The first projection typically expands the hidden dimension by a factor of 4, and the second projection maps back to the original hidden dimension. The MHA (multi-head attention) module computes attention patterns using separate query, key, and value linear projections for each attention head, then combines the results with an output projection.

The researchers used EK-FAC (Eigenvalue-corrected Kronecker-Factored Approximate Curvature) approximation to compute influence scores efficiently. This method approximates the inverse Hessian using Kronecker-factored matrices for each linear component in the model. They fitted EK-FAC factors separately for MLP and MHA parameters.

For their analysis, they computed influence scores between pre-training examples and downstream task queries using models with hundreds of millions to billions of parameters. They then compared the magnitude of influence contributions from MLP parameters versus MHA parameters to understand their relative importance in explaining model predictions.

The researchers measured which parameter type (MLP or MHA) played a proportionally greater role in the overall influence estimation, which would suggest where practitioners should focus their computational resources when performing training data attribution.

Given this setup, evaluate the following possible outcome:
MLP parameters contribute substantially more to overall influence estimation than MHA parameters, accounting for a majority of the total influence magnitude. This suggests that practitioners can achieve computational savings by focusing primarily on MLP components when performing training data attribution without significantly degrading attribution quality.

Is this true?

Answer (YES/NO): YES